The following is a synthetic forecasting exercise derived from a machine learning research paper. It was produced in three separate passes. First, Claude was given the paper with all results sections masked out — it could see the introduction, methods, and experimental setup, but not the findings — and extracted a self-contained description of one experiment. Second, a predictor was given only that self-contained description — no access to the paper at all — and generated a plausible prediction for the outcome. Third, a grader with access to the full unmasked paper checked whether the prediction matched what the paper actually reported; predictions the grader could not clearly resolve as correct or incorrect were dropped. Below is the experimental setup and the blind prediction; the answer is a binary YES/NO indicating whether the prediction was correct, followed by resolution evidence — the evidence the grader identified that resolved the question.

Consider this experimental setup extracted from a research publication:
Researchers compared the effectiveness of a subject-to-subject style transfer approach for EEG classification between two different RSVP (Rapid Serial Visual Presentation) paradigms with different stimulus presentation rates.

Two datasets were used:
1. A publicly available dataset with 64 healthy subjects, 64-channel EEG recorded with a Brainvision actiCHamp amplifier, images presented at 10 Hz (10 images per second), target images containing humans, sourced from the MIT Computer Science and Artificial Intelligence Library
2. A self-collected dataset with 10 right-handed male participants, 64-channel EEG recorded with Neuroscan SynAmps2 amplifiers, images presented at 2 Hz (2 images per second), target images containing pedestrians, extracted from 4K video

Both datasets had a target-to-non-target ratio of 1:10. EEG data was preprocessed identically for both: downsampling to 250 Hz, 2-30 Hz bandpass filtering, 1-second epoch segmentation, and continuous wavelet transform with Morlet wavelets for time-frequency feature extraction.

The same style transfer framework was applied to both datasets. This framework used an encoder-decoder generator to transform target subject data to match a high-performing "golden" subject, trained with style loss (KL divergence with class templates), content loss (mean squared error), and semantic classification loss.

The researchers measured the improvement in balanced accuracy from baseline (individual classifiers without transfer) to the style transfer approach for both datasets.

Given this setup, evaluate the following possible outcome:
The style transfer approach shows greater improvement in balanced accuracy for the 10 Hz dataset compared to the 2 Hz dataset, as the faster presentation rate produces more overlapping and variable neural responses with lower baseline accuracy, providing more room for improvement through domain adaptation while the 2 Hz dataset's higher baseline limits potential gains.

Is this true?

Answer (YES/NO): NO